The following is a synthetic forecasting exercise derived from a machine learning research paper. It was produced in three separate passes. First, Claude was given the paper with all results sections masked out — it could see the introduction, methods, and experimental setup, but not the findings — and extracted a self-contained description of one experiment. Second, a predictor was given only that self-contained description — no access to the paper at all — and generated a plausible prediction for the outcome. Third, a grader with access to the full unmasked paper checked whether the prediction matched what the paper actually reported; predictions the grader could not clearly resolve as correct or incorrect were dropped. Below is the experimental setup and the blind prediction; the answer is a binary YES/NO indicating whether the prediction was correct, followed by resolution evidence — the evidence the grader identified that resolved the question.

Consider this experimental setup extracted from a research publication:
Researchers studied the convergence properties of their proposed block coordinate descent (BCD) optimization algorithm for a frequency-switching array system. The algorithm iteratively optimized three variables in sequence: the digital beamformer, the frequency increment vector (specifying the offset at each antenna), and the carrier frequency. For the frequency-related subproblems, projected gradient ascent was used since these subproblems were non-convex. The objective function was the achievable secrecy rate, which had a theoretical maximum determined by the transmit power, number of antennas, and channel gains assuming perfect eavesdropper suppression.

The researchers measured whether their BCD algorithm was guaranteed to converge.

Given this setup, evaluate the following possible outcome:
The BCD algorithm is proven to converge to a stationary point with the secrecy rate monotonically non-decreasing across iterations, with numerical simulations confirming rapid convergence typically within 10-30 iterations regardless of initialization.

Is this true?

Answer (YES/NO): NO